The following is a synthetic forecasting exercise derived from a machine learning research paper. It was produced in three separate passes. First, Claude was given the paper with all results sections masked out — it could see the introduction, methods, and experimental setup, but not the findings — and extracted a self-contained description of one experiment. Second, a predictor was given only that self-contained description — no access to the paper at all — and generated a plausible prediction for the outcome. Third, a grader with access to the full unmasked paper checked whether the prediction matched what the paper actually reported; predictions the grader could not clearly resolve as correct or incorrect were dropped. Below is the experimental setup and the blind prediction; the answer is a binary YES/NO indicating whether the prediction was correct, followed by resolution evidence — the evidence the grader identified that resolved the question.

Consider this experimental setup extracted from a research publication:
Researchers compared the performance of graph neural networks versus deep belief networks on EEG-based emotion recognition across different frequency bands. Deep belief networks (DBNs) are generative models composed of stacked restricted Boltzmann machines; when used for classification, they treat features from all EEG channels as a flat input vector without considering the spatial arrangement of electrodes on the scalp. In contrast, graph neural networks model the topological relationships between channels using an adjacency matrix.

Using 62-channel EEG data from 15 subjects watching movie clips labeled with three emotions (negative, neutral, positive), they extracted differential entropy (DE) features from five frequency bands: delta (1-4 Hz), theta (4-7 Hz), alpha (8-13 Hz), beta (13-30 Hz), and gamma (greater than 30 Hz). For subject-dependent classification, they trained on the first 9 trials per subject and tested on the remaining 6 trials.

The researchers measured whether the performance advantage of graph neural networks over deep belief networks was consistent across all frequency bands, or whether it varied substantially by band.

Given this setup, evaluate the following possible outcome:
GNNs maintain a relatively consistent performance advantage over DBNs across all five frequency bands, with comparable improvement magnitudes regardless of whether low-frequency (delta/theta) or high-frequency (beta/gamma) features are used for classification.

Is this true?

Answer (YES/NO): NO